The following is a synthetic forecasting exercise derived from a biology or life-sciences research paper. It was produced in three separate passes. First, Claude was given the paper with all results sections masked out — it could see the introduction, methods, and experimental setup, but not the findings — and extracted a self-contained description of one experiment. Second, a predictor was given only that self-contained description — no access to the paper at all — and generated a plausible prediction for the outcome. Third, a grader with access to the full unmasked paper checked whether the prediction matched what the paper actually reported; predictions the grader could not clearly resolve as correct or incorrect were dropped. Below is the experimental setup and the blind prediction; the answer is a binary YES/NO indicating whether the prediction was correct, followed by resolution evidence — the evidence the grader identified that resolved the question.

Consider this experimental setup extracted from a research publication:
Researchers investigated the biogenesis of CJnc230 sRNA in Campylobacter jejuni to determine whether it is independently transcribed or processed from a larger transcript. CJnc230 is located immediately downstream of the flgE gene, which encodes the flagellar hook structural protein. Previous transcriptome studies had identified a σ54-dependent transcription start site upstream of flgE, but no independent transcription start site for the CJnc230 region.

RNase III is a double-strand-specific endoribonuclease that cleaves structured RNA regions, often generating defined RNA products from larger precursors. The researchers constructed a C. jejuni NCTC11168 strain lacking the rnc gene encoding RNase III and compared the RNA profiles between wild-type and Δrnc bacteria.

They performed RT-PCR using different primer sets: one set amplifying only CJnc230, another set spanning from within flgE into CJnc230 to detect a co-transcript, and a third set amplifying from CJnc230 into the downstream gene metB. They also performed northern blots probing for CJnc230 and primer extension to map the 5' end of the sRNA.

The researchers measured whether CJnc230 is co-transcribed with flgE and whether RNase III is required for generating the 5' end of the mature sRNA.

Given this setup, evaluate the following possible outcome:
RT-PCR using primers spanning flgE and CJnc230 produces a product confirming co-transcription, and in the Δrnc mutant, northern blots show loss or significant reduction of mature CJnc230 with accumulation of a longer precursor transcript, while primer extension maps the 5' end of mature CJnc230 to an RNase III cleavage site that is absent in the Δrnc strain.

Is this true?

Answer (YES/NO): YES